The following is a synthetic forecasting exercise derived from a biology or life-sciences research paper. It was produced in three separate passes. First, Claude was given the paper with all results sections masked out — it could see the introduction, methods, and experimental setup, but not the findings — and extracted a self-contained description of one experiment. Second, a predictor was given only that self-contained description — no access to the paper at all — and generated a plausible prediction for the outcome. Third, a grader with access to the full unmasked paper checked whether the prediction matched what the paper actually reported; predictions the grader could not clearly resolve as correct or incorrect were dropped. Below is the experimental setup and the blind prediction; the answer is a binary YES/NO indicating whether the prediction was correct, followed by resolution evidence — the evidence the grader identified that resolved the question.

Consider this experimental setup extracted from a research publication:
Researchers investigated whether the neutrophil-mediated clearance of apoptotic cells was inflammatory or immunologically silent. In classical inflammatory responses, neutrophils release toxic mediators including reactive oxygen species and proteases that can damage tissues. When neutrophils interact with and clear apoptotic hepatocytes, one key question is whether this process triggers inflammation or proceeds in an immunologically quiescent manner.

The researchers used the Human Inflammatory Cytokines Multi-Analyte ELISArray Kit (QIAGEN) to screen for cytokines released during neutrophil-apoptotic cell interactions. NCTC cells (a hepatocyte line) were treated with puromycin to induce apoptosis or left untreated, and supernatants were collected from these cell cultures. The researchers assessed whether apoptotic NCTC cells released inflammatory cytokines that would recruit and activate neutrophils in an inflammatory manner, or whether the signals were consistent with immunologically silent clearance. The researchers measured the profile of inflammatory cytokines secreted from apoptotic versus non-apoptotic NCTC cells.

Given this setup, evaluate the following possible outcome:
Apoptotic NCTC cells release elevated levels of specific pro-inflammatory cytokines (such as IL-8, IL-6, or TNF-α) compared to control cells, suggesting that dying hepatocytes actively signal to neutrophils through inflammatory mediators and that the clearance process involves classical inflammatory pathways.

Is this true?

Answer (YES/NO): NO